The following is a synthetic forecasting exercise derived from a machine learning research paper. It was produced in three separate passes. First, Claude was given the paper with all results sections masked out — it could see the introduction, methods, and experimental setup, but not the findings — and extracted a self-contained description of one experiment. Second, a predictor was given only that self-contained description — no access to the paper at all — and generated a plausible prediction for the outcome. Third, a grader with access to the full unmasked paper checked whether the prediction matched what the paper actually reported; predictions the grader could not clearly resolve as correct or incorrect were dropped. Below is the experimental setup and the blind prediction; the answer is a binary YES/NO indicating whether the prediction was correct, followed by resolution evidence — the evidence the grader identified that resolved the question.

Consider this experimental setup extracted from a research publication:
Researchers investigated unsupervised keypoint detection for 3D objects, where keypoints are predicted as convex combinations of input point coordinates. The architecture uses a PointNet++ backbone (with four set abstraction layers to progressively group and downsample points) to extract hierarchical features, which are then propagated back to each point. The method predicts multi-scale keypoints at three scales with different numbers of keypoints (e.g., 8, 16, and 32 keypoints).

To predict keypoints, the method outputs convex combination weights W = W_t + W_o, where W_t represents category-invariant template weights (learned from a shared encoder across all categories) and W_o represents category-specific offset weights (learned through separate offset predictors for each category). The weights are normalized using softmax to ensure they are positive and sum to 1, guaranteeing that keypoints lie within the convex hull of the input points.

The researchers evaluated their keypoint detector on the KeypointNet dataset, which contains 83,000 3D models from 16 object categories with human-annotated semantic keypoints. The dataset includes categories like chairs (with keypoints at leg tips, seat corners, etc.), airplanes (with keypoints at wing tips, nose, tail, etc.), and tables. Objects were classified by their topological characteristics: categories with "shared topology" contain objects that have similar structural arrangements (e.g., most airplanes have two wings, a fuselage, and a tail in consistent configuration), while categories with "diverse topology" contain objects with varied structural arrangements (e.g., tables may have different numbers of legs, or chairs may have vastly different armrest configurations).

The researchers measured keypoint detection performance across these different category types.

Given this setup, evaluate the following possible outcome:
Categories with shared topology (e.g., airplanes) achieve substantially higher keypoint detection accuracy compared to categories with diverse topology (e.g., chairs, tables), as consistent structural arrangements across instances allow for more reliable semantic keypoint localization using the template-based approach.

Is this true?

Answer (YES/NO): NO